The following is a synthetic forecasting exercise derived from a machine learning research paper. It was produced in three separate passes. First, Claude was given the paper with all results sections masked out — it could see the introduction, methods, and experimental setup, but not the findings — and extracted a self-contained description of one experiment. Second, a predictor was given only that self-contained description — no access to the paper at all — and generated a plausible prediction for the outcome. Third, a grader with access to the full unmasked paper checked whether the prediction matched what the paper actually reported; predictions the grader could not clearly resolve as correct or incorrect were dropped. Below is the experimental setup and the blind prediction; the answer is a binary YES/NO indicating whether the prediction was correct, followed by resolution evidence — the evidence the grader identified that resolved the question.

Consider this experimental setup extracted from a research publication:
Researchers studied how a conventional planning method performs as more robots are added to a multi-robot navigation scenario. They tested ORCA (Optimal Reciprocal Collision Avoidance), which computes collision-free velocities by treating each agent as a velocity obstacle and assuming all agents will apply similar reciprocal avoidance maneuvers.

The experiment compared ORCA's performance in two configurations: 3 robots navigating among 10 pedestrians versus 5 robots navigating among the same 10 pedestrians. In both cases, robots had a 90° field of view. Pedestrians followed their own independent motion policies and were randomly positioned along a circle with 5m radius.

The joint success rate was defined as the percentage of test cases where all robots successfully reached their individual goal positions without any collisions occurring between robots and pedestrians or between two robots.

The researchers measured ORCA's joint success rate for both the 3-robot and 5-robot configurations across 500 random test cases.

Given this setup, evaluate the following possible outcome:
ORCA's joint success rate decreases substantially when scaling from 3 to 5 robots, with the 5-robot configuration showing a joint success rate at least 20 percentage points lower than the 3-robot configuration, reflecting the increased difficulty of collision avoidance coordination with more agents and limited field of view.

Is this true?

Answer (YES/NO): NO